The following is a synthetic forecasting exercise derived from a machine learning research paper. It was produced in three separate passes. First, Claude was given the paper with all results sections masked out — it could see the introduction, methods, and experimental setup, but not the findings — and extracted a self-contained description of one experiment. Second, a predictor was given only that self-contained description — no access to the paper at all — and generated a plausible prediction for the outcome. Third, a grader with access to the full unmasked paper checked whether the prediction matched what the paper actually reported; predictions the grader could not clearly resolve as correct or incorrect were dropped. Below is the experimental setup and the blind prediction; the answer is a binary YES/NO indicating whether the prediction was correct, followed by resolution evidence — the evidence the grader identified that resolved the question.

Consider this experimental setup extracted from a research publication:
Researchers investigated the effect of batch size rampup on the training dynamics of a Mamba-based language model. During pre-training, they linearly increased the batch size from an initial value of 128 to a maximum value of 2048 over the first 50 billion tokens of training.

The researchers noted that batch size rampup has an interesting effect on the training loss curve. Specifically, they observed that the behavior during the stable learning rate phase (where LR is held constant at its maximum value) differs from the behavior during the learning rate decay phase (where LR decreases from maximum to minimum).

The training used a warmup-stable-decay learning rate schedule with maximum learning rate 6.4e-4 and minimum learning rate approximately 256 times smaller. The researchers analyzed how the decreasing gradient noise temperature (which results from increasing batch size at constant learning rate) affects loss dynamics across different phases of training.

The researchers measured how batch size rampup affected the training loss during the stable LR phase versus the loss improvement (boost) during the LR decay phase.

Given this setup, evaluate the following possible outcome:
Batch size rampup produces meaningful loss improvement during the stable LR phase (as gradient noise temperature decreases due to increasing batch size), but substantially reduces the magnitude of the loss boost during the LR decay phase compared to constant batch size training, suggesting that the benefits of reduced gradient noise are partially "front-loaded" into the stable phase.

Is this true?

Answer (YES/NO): YES